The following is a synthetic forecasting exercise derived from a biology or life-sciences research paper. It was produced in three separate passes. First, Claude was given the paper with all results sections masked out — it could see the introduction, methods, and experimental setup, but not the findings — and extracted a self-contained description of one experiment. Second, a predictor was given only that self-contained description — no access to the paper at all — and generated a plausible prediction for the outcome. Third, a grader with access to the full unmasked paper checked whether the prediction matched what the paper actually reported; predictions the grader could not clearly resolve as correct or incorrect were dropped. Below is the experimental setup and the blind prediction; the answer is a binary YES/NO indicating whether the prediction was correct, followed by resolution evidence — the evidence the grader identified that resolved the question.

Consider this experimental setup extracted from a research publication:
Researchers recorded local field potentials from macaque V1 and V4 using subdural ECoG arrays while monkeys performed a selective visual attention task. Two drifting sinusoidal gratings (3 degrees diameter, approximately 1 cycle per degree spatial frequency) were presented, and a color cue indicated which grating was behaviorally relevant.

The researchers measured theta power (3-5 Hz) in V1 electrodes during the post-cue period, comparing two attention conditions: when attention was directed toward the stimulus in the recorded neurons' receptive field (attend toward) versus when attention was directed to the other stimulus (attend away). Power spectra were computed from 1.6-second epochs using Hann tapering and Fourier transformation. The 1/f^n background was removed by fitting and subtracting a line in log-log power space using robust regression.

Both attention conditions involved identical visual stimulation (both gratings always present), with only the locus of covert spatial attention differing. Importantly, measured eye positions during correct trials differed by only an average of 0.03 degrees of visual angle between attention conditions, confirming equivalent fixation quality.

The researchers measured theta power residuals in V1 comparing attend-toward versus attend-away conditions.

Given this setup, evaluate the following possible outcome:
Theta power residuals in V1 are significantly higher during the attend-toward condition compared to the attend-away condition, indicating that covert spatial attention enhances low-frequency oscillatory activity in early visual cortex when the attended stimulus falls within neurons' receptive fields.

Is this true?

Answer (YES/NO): NO